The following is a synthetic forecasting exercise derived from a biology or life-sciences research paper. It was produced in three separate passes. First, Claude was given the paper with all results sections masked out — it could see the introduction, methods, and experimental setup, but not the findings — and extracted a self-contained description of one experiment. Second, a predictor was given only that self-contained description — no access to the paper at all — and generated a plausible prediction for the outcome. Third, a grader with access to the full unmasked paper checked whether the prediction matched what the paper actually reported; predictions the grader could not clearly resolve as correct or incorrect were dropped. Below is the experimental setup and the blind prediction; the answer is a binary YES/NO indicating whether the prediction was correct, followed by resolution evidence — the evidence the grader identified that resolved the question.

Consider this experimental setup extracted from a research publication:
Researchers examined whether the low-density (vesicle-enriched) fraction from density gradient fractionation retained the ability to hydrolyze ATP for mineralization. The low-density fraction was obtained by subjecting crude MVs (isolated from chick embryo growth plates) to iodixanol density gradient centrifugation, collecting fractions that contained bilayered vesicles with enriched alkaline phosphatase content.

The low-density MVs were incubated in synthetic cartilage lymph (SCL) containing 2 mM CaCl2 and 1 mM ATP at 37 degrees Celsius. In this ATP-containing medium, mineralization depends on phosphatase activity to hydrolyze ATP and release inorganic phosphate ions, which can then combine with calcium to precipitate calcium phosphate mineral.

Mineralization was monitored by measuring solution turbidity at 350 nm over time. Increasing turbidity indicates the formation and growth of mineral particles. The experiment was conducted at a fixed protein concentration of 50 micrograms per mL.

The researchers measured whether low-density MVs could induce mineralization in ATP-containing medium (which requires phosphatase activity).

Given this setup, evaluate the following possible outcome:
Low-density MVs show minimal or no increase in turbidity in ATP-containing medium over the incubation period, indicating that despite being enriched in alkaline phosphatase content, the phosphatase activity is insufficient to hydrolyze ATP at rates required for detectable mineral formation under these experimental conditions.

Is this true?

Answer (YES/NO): NO